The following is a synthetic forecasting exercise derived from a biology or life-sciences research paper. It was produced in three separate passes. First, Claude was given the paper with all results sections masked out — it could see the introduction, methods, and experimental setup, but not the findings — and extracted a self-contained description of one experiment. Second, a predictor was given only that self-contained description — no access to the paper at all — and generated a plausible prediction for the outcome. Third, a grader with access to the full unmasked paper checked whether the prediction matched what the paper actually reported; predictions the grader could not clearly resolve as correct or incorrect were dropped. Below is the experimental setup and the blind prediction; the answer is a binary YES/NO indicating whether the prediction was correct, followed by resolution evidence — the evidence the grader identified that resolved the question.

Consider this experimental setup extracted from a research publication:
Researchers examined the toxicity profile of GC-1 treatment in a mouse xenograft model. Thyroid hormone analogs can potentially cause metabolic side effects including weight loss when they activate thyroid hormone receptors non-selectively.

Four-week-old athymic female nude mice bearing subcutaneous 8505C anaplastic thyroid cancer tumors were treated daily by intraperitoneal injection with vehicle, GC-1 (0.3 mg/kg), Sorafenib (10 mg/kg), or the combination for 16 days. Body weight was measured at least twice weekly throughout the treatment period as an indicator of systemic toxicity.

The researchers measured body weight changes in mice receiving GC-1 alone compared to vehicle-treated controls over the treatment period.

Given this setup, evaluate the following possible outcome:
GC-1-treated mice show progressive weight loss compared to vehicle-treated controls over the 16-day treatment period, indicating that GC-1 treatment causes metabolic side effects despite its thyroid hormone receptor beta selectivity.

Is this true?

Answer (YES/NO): NO